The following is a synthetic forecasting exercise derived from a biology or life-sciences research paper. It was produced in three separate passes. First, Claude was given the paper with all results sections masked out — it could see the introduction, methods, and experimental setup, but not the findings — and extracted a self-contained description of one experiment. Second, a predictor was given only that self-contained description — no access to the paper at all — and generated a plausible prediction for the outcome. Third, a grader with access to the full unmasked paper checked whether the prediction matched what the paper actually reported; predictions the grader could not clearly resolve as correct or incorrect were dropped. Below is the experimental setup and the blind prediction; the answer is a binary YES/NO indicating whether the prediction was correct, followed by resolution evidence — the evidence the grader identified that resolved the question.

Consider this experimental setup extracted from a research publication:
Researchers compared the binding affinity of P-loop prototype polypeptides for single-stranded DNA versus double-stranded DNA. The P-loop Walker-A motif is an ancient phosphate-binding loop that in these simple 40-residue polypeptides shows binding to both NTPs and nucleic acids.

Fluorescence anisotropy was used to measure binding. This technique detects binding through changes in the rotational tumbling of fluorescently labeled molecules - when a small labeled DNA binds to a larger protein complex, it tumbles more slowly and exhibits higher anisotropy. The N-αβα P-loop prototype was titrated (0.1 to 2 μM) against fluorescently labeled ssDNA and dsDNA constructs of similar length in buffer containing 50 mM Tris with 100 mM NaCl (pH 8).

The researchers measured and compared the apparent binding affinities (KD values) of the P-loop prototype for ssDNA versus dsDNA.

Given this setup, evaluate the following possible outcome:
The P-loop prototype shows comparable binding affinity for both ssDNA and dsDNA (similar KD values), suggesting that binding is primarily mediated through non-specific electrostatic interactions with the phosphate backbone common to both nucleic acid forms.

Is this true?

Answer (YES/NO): NO